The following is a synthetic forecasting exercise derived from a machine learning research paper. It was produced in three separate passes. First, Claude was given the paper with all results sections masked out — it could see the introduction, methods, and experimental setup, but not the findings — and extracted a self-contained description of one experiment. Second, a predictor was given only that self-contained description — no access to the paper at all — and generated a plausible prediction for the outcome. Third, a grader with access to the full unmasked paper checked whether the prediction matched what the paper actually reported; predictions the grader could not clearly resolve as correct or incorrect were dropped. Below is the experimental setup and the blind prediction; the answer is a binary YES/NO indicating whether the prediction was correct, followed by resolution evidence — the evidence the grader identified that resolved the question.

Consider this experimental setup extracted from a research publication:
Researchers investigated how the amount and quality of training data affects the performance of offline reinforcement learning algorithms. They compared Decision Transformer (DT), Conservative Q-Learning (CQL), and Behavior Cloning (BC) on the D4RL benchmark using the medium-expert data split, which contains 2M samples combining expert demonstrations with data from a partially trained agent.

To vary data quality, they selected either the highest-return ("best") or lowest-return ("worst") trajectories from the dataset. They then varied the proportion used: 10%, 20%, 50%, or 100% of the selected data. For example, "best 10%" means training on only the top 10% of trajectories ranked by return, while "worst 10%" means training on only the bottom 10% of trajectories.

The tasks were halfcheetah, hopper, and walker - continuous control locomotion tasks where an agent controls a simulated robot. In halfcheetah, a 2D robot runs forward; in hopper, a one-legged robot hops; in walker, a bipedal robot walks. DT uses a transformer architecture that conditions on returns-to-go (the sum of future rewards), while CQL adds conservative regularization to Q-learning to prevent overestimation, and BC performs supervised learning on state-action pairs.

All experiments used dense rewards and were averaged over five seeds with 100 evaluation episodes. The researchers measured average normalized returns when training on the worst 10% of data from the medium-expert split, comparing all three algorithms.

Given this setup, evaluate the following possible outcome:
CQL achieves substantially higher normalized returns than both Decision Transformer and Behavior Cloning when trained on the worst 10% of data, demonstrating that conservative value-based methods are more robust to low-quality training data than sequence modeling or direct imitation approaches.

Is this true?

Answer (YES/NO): NO